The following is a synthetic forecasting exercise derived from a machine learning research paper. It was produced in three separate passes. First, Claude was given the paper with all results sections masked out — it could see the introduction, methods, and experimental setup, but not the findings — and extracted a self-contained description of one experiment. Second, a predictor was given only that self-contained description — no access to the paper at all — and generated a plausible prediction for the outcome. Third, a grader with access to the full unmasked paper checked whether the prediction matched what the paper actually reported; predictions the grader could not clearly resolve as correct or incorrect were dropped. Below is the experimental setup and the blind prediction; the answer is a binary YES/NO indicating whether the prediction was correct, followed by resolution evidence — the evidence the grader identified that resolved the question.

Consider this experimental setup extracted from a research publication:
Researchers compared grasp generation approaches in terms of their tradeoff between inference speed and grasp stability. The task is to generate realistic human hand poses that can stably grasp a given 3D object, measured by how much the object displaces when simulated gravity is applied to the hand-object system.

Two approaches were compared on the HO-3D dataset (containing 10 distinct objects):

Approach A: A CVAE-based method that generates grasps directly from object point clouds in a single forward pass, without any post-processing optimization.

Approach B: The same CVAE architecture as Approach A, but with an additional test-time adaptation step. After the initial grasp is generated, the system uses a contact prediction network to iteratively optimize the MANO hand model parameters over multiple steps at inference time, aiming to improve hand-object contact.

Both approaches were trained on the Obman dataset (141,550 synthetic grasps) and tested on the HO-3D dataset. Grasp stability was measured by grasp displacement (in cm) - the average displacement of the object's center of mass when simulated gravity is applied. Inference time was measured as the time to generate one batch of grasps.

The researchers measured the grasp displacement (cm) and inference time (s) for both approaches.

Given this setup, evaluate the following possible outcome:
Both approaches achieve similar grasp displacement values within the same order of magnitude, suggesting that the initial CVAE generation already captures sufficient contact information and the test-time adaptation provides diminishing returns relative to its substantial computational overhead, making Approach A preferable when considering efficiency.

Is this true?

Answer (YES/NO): YES